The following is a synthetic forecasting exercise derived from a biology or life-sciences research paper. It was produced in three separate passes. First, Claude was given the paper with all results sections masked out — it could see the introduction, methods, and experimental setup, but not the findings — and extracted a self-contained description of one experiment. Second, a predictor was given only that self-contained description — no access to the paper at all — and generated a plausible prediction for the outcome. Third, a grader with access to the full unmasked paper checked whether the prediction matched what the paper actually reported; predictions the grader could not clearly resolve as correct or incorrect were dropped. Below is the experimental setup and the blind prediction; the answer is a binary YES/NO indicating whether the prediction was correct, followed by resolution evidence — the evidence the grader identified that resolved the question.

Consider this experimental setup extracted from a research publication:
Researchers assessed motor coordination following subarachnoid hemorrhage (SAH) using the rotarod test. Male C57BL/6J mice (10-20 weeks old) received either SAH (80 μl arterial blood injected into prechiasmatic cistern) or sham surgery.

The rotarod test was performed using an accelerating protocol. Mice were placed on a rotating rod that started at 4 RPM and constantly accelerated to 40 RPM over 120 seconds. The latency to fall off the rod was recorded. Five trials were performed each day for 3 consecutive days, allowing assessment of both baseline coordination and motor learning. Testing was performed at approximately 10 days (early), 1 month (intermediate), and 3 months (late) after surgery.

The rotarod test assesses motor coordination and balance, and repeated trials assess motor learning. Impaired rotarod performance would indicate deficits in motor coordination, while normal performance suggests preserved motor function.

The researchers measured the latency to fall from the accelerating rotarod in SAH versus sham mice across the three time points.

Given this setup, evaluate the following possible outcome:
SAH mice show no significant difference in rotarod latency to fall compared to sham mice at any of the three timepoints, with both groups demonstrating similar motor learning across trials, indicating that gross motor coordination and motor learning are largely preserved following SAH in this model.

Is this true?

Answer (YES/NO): YES